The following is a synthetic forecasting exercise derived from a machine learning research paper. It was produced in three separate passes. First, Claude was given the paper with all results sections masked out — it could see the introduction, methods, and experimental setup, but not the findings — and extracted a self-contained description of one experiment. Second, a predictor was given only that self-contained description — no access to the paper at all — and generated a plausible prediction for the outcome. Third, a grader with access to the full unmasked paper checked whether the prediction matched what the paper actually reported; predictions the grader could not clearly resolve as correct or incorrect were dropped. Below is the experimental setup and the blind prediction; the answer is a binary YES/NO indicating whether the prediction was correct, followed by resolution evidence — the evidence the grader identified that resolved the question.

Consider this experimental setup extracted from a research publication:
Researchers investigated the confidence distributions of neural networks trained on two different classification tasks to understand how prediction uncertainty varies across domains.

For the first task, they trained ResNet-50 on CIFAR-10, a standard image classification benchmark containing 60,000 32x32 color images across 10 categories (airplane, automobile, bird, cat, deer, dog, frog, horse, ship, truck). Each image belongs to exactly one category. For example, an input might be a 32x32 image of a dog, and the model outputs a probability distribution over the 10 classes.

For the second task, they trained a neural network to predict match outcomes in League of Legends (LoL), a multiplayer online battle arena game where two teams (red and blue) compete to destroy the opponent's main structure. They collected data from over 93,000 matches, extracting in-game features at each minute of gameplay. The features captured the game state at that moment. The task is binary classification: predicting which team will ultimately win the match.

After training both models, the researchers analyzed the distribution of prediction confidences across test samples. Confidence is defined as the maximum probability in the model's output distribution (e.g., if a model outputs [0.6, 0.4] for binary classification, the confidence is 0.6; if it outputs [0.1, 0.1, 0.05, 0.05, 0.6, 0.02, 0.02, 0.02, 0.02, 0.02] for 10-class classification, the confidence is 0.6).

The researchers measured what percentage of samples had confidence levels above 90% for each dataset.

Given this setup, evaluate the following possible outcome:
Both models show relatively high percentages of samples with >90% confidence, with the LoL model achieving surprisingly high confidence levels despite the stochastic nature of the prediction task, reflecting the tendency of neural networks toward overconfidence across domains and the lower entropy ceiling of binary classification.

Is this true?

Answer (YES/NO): NO